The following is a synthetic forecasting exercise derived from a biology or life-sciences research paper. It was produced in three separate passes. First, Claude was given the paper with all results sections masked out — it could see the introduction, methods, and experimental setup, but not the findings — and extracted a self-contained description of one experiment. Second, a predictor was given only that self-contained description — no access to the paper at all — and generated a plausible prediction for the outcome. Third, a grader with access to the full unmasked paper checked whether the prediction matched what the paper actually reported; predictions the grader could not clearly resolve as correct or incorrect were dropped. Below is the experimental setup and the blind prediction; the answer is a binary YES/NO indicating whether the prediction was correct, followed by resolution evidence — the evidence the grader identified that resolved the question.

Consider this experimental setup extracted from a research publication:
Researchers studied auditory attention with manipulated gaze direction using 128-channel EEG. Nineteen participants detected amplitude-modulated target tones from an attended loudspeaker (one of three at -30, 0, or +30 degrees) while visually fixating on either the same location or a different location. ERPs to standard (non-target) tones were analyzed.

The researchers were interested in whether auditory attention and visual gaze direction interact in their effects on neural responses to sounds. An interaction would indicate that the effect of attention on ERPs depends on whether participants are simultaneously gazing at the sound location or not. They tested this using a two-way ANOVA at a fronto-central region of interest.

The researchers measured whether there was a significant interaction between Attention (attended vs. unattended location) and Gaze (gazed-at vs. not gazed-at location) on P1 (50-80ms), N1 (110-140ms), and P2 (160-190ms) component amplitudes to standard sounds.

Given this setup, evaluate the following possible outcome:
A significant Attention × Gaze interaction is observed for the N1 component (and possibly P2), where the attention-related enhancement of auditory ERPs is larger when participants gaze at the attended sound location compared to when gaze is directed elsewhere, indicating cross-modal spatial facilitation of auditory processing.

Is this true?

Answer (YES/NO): NO